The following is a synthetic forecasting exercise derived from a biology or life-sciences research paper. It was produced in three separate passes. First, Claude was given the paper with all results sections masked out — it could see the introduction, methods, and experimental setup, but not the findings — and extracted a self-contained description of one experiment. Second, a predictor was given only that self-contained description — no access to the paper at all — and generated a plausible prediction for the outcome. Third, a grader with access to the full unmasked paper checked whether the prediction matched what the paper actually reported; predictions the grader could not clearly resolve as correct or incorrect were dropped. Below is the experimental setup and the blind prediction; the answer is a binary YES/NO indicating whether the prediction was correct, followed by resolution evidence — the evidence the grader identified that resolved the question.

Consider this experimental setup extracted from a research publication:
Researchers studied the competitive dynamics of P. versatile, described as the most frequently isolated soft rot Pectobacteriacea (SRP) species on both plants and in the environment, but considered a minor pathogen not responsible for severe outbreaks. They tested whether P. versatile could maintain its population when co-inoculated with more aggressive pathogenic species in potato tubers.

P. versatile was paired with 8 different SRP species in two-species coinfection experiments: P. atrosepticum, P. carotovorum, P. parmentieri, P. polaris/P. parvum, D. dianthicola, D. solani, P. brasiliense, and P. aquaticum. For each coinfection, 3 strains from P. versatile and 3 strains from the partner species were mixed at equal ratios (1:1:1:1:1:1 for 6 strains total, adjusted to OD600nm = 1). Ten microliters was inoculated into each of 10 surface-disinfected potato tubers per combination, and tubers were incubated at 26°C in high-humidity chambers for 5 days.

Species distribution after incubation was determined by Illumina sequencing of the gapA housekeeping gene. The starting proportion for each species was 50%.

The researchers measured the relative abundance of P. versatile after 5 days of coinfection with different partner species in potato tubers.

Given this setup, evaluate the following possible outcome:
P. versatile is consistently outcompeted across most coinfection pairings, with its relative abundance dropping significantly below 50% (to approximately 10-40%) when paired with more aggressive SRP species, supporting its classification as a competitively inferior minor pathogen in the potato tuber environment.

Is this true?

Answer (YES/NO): NO